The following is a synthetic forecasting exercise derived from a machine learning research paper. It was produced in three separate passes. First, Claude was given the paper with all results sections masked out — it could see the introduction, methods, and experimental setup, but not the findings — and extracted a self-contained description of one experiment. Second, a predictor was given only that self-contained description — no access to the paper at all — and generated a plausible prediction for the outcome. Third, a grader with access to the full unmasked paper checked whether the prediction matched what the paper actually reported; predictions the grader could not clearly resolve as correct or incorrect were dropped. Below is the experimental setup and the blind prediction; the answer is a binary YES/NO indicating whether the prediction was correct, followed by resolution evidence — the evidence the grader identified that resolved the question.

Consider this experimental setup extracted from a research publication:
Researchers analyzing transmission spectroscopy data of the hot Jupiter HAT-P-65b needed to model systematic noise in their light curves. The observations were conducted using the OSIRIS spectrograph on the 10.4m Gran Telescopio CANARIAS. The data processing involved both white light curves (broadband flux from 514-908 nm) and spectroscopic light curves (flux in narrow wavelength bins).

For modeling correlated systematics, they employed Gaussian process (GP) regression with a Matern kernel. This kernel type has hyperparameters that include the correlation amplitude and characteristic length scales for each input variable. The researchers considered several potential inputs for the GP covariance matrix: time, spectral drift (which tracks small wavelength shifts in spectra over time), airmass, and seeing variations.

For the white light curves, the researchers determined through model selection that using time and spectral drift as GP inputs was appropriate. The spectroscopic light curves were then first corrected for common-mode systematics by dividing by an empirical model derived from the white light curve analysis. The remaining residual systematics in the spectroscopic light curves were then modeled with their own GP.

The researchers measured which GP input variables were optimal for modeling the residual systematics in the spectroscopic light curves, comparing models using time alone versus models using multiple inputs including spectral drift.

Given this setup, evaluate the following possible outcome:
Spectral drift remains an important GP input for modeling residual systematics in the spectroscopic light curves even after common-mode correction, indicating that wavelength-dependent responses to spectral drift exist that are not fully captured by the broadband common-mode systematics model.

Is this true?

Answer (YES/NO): NO